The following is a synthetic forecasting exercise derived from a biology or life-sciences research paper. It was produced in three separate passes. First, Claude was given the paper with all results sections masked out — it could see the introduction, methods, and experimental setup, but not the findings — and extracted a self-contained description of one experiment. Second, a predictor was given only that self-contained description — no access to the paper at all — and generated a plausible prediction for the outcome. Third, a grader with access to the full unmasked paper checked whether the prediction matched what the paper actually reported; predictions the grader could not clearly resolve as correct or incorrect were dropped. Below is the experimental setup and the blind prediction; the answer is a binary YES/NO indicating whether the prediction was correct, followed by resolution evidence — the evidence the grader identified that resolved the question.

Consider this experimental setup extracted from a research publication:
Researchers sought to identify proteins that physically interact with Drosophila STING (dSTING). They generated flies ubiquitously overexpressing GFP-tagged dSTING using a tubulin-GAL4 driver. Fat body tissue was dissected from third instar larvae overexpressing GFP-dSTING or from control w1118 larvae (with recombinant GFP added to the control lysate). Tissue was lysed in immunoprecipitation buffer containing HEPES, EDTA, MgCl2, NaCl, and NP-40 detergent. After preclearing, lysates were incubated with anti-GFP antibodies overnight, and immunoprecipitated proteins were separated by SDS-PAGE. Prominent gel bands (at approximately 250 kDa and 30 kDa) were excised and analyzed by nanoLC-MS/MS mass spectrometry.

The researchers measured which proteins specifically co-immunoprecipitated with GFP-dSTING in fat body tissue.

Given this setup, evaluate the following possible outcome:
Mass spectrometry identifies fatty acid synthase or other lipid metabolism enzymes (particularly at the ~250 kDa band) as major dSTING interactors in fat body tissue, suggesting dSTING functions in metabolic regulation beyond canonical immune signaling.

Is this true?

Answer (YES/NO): YES